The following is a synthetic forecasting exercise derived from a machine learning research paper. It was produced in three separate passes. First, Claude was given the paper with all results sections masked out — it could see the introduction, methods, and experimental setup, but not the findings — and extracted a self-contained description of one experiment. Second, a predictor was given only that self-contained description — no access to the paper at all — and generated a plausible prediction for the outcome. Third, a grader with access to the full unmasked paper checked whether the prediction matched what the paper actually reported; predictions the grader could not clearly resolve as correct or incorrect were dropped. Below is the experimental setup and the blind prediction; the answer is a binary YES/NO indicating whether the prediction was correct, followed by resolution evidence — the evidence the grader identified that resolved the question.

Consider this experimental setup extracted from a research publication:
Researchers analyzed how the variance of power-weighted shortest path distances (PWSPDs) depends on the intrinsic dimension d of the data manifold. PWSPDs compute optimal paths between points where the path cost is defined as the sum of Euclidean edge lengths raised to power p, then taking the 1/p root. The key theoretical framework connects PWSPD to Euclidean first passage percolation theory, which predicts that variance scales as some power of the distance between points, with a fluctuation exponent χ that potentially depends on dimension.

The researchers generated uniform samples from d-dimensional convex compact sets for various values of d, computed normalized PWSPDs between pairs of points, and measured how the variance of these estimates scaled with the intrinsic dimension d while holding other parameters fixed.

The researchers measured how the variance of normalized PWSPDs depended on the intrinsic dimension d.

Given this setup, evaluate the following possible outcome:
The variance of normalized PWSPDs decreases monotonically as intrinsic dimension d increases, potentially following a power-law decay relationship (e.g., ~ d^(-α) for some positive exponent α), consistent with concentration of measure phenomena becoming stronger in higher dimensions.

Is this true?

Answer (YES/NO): NO